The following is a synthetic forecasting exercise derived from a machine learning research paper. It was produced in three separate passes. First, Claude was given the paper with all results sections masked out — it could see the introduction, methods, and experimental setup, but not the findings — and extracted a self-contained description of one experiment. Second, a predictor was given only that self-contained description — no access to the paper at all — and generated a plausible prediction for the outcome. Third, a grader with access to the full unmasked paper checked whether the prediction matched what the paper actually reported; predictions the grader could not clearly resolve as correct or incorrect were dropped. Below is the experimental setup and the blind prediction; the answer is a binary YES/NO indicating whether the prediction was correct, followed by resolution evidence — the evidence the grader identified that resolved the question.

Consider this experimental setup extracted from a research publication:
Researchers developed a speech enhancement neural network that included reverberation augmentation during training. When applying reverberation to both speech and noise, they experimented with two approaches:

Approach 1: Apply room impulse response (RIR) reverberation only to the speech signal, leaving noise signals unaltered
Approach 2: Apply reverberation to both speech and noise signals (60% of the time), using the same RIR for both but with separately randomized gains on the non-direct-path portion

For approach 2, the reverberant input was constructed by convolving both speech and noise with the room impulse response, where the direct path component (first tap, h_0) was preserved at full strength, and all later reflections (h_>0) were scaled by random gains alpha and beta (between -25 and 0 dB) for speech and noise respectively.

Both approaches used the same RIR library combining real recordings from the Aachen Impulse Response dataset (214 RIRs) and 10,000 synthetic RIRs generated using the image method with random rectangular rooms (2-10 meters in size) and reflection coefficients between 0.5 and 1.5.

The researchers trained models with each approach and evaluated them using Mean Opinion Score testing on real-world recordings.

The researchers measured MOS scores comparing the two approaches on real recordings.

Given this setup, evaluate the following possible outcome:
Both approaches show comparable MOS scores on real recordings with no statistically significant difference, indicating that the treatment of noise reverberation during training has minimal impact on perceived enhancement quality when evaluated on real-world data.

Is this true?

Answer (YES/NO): NO